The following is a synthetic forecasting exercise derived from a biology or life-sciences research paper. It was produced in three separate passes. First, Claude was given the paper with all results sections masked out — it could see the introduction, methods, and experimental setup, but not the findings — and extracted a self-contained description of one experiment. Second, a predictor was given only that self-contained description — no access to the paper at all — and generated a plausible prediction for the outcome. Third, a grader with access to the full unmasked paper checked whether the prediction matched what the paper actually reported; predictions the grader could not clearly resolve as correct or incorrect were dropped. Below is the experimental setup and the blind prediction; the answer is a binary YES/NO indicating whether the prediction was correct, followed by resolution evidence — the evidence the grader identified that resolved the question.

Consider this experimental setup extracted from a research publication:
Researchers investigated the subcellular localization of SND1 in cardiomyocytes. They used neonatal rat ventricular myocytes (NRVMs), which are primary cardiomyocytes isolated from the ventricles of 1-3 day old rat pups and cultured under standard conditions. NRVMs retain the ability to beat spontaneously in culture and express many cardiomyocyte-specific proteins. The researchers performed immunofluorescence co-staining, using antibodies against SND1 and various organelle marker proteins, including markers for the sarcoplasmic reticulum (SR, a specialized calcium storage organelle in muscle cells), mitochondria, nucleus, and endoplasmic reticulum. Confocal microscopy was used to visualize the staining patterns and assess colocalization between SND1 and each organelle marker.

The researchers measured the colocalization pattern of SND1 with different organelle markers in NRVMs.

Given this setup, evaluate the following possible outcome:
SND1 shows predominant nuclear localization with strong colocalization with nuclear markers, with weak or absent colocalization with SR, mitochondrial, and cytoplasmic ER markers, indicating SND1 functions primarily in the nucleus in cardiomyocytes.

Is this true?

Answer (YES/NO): NO